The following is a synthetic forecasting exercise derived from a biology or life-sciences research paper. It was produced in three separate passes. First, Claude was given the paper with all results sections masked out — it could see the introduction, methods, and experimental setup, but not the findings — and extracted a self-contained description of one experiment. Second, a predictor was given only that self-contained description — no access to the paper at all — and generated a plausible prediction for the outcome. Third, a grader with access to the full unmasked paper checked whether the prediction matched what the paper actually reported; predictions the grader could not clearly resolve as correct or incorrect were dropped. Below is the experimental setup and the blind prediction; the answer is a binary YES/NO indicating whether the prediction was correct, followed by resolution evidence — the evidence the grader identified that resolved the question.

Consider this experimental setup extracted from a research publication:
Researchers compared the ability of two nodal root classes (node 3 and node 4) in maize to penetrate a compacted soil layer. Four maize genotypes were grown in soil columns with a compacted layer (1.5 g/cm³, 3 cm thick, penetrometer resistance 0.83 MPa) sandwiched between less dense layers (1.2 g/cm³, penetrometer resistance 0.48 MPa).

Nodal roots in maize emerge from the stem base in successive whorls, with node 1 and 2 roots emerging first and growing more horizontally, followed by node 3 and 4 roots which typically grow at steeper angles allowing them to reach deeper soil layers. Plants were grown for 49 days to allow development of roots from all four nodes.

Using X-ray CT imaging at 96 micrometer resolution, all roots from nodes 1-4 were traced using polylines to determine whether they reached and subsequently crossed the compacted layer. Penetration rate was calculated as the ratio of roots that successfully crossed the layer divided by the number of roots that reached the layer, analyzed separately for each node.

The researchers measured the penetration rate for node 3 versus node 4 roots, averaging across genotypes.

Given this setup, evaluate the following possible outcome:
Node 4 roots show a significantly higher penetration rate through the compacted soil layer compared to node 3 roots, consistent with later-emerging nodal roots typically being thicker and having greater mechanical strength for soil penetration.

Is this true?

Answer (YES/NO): NO